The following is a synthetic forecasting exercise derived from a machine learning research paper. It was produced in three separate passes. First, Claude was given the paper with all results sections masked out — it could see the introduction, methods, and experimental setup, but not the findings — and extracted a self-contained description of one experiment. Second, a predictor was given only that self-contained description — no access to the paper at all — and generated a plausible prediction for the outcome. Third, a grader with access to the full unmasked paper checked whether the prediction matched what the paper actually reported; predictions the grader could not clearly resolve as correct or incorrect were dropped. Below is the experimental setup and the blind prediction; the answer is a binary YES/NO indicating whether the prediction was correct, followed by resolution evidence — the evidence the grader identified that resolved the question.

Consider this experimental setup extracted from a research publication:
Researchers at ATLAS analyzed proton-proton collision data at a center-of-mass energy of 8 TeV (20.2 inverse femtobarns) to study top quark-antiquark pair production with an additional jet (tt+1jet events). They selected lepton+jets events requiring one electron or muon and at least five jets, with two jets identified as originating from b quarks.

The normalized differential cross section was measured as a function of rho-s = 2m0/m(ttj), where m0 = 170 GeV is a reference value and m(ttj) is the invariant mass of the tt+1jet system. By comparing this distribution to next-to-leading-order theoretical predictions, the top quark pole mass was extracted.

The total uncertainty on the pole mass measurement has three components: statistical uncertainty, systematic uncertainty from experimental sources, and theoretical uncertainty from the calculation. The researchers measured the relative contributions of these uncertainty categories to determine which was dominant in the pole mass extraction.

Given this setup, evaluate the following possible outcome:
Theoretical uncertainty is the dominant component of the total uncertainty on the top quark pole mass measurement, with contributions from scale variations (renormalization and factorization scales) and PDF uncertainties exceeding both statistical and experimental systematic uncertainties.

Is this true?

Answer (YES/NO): NO